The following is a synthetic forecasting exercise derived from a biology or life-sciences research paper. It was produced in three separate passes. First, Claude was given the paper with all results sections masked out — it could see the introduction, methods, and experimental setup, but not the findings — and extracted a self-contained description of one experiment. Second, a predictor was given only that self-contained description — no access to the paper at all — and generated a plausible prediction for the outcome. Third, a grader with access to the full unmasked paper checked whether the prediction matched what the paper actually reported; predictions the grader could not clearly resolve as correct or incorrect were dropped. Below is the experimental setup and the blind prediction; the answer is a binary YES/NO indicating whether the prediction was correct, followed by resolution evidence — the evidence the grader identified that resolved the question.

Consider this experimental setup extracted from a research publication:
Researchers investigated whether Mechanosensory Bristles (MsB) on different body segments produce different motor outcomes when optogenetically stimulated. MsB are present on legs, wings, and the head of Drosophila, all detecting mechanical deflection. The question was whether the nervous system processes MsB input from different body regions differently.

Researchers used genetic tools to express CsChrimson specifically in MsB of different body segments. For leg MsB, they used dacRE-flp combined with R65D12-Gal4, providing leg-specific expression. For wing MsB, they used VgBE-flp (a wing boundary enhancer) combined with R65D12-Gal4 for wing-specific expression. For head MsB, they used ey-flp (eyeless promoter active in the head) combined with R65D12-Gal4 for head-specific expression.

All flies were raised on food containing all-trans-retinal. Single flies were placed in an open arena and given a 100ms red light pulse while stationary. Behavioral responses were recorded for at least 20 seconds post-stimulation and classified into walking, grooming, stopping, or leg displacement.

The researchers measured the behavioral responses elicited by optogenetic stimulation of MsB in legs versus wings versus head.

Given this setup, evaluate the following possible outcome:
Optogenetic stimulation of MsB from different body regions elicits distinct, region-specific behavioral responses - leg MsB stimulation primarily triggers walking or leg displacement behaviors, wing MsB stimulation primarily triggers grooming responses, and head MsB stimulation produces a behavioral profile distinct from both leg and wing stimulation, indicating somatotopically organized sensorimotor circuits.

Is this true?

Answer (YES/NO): NO